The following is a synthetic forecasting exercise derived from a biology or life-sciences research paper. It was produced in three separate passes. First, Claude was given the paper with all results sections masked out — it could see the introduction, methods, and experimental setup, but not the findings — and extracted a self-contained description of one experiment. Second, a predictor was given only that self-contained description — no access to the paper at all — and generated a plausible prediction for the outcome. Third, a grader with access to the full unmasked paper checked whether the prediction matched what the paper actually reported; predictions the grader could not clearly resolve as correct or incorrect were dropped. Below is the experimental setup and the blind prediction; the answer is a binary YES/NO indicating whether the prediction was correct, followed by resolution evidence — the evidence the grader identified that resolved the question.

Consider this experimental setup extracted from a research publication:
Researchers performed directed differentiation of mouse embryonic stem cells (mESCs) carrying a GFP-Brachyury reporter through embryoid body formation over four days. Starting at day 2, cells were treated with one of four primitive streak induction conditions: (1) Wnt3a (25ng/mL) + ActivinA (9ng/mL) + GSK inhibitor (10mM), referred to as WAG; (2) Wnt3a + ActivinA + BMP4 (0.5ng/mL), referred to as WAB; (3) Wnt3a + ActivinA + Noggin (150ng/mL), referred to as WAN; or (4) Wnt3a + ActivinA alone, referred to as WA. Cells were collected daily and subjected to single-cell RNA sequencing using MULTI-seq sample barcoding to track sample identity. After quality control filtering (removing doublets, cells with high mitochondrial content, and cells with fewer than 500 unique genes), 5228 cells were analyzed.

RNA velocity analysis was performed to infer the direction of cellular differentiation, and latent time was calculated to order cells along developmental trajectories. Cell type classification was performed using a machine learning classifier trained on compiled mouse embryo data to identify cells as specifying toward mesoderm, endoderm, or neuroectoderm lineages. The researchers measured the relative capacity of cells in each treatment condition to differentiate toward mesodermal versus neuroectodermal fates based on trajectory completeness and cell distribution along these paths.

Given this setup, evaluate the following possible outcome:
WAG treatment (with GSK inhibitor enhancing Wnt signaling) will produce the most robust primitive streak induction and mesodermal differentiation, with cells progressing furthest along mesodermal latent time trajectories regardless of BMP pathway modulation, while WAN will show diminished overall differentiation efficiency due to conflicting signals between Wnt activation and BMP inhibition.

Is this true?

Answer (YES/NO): NO